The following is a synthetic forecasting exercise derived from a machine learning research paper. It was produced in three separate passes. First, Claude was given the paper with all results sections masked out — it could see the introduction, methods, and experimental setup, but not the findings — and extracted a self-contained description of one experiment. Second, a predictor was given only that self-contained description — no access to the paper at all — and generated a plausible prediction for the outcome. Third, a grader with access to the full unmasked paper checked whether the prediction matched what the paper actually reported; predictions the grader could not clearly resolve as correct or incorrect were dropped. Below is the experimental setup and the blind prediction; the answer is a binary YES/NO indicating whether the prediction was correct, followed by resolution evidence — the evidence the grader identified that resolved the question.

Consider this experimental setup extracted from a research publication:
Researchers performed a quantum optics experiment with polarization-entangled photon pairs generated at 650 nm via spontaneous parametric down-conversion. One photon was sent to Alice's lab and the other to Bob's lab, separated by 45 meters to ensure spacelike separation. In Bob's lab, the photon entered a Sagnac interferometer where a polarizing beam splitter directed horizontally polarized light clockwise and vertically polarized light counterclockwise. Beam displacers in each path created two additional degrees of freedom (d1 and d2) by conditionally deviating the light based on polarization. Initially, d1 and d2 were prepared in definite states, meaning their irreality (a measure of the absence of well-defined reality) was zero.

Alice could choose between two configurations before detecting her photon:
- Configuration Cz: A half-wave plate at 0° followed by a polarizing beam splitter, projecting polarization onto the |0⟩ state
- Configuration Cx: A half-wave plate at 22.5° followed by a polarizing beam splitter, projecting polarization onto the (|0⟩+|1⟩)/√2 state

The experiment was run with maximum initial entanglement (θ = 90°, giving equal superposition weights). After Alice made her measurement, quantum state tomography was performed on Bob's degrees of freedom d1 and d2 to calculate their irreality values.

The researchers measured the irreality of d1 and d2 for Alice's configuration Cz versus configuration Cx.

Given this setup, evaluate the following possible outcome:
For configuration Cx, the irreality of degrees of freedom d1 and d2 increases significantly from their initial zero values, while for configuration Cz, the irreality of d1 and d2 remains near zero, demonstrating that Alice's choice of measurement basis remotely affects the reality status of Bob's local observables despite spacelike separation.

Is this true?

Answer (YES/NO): YES